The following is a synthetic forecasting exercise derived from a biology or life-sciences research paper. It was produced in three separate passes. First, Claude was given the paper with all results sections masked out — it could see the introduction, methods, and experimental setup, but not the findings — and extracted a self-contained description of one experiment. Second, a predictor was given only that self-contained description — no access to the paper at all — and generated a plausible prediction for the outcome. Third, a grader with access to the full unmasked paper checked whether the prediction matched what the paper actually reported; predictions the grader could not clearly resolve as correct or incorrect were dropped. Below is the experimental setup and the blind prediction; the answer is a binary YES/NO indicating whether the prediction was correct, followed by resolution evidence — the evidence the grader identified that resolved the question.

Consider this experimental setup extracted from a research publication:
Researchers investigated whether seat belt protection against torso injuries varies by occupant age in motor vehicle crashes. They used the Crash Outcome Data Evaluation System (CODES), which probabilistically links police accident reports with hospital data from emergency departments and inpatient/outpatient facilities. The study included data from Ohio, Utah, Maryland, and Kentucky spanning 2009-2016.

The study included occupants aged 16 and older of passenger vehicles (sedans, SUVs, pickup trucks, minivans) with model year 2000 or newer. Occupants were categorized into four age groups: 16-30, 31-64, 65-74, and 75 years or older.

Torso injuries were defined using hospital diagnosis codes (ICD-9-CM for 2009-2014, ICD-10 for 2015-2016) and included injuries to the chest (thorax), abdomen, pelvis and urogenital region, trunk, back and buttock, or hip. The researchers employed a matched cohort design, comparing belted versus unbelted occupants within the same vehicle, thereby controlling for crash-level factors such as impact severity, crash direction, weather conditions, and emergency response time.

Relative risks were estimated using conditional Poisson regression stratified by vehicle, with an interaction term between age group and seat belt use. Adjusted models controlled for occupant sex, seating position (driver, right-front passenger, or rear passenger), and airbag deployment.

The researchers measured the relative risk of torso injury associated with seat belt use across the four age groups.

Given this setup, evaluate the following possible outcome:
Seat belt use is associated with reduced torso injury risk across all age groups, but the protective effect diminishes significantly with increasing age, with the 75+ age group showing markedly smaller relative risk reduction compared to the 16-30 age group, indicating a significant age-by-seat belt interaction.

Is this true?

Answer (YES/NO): NO